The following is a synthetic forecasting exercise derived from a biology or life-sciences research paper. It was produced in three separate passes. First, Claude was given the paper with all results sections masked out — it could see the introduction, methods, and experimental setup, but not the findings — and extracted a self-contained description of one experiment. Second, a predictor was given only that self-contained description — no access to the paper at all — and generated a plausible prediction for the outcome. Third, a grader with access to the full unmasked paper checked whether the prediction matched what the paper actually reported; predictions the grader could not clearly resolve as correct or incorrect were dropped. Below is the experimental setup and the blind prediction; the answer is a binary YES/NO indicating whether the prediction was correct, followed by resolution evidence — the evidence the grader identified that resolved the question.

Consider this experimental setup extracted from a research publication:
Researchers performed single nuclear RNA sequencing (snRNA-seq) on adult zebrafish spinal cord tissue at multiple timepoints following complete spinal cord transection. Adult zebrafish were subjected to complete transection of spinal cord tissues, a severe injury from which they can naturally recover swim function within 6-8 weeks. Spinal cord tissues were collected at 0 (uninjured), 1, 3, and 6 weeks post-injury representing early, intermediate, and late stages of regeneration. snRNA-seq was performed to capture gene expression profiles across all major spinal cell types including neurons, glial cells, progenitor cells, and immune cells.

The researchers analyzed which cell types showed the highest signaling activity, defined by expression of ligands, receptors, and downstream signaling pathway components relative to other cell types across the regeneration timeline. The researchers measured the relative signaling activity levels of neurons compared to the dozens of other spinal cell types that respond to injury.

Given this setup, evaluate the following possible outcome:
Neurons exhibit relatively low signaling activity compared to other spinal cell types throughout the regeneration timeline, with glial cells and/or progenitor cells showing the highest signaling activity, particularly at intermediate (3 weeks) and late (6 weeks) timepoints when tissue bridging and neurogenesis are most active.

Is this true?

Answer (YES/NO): NO